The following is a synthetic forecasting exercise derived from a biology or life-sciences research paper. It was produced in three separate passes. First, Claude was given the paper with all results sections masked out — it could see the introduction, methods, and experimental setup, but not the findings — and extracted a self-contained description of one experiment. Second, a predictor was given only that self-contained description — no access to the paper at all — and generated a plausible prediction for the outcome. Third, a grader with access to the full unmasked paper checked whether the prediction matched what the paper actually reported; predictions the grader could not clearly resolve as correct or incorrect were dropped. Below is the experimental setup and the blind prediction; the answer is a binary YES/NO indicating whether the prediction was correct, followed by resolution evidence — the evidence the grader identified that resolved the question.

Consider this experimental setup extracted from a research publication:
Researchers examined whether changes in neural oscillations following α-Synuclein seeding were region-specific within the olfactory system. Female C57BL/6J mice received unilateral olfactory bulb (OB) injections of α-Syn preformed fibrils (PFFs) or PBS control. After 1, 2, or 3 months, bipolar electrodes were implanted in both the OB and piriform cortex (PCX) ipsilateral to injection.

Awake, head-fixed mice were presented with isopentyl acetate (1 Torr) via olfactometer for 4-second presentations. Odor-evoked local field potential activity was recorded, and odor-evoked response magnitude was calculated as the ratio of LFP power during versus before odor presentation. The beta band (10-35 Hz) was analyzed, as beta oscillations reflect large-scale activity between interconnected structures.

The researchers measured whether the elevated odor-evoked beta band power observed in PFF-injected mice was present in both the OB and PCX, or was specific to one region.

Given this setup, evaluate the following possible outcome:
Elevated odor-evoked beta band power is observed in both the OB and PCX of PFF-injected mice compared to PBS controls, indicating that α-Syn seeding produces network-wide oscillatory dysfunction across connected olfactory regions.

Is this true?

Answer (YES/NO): NO